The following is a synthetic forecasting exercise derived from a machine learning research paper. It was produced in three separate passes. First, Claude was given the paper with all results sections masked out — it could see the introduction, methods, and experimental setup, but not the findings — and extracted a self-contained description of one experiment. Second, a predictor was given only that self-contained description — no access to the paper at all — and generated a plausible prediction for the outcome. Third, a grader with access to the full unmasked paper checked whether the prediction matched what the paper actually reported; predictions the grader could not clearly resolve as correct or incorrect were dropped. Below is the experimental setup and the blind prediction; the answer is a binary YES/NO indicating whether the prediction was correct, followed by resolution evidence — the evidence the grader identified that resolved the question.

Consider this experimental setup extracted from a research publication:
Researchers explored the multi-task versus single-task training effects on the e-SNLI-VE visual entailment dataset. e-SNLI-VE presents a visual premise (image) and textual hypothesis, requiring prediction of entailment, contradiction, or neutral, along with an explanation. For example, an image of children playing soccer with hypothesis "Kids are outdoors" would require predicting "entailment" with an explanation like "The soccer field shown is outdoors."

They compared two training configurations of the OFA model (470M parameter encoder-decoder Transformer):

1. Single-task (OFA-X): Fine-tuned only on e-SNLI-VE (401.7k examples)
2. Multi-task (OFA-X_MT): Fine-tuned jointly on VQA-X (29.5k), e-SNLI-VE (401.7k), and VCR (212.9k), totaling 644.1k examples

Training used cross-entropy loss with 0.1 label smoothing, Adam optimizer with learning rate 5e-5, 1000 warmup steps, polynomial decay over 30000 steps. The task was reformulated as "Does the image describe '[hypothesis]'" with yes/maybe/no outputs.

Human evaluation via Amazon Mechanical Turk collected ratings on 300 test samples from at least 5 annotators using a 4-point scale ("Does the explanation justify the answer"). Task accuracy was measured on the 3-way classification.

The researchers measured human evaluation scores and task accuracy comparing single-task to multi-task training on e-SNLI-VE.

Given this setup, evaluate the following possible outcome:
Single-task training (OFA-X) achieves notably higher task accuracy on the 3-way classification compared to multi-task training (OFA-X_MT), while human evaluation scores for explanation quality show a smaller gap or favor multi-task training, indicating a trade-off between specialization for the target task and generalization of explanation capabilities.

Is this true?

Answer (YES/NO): NO